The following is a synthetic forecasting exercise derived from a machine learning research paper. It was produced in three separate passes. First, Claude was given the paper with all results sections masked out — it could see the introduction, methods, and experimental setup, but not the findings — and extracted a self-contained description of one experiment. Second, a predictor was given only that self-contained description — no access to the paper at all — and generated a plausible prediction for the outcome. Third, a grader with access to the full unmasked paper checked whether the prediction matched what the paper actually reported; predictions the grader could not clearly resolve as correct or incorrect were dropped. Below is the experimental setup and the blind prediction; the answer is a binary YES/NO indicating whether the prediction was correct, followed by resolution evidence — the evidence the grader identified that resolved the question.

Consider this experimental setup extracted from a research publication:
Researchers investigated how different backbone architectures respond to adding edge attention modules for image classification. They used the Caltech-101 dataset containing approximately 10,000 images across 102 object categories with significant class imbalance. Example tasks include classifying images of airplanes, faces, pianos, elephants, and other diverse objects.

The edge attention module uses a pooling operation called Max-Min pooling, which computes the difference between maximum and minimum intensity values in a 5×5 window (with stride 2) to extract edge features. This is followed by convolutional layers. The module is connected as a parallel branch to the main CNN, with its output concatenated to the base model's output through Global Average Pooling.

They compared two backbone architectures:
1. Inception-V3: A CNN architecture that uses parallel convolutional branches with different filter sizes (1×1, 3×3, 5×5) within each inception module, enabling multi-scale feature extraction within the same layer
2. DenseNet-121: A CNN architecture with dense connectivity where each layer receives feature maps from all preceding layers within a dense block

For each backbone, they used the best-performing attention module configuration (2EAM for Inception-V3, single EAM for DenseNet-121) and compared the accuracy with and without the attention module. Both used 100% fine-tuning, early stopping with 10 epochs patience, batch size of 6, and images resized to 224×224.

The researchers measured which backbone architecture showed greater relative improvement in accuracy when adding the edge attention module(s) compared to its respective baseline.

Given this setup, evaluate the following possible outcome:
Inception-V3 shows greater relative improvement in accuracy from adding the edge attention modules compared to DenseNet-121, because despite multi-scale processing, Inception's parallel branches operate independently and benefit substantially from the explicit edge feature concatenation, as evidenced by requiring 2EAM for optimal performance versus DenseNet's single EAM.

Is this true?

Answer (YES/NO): YES